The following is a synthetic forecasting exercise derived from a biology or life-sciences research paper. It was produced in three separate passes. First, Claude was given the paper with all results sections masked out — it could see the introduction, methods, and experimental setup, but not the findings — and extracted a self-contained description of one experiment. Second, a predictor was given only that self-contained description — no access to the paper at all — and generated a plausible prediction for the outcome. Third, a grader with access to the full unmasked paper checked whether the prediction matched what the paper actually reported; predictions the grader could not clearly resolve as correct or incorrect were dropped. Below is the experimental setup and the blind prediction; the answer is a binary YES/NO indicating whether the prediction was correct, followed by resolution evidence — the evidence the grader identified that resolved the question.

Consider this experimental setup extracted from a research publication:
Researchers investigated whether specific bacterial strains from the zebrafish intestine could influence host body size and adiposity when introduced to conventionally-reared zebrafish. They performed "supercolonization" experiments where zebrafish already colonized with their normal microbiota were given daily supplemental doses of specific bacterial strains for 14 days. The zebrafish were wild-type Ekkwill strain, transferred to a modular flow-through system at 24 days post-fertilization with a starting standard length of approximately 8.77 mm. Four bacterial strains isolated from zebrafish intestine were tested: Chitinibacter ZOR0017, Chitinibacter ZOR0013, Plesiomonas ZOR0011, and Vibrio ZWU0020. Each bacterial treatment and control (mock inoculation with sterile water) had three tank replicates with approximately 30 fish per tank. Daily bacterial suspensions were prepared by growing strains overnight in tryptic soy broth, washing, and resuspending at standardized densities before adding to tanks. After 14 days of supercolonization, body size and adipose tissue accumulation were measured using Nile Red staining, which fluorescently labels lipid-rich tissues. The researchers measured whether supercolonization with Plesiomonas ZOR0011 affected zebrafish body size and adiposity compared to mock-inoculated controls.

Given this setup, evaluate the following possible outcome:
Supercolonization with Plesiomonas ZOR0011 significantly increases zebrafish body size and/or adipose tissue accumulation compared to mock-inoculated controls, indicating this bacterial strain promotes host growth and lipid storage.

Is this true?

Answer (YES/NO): NO